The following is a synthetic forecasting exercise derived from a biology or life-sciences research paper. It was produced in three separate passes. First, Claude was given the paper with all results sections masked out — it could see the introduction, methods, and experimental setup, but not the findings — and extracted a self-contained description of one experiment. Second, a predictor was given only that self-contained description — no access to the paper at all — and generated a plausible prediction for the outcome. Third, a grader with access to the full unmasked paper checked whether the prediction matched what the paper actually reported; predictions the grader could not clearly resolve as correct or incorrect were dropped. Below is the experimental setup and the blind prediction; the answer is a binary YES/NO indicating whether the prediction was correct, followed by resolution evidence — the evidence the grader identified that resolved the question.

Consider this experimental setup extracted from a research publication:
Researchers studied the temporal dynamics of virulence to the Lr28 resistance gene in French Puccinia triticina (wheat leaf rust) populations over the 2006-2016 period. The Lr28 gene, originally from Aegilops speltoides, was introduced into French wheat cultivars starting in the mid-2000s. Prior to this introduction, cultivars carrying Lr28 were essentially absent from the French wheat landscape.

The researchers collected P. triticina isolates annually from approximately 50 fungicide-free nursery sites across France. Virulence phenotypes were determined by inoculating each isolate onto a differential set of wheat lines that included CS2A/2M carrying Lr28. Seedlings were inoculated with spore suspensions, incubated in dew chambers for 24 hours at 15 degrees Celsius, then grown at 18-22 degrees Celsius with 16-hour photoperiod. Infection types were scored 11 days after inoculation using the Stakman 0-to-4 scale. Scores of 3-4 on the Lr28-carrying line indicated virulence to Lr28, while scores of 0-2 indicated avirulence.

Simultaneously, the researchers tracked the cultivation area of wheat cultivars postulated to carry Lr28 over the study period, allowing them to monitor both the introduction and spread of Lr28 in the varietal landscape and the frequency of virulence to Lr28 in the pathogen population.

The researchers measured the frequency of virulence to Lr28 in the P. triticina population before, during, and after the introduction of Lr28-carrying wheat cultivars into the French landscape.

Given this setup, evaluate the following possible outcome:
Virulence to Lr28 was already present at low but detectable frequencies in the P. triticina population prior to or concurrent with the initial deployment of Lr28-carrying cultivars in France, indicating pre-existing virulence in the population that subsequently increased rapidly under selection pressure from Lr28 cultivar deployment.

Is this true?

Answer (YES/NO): NO